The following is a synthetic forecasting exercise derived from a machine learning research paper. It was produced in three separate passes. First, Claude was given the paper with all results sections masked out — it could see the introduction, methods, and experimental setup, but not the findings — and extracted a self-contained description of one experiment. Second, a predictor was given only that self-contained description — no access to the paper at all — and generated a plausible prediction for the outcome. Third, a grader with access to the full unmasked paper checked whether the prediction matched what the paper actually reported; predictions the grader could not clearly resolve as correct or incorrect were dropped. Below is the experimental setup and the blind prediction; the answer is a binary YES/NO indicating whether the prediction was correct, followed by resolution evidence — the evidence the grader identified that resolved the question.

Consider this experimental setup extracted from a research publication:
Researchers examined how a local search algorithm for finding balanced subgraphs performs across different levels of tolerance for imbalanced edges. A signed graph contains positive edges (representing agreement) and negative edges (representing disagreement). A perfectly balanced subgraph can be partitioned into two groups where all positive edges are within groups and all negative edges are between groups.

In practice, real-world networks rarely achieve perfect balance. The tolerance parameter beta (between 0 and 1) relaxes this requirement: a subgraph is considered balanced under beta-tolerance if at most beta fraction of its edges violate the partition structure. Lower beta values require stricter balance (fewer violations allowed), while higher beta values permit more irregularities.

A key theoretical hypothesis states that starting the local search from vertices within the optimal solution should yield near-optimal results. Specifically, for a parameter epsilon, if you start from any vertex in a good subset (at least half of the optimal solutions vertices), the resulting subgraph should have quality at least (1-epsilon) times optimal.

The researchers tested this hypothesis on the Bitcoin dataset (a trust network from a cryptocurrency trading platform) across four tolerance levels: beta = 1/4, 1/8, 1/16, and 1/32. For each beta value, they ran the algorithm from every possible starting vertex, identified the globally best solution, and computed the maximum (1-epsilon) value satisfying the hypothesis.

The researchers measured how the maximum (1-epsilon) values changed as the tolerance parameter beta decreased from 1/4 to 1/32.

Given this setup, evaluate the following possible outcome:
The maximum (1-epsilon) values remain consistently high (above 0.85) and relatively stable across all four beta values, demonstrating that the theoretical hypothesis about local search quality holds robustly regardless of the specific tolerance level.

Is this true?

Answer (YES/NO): YES